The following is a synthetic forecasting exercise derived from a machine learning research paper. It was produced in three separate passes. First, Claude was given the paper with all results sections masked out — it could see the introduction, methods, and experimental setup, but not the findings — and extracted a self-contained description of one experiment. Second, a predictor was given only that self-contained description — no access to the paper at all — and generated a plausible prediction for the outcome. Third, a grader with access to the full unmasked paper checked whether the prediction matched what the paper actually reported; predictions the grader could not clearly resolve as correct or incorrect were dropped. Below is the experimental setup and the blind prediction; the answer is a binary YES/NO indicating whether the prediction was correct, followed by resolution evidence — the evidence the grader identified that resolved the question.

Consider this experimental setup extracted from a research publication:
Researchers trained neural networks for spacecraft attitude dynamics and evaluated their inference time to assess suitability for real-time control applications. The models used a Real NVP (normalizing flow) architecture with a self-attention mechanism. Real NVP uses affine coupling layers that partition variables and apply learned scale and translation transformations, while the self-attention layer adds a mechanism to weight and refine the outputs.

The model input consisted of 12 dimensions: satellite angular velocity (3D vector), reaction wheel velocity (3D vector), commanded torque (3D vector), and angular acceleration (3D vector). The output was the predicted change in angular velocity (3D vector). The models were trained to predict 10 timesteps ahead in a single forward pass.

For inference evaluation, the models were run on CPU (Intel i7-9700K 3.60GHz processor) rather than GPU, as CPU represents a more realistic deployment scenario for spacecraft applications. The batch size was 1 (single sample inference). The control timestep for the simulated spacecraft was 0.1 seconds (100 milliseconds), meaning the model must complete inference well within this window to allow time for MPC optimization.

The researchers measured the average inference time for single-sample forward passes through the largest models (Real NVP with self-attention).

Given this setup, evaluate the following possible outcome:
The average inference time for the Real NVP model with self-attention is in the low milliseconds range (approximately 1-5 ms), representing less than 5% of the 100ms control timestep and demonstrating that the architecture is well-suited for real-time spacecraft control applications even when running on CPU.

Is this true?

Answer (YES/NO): NO